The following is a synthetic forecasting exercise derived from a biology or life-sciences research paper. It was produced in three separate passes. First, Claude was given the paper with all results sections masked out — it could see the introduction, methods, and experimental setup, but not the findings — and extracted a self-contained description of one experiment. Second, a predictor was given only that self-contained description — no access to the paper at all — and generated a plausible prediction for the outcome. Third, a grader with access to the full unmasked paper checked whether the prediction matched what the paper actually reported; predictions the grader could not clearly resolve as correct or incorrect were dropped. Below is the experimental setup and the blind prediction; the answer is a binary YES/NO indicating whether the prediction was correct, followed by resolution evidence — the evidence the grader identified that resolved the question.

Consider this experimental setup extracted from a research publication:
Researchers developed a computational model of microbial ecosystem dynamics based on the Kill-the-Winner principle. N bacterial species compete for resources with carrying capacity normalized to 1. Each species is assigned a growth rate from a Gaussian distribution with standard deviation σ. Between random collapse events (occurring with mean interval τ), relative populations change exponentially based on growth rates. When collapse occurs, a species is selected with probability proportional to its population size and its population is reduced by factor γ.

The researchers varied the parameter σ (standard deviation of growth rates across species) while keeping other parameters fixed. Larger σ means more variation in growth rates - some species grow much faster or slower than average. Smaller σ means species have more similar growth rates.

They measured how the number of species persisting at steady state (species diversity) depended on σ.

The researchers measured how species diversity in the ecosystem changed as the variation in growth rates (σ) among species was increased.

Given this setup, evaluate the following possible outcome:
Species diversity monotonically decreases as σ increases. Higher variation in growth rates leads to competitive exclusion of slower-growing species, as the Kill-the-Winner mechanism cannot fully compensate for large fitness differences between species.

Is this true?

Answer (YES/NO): YES